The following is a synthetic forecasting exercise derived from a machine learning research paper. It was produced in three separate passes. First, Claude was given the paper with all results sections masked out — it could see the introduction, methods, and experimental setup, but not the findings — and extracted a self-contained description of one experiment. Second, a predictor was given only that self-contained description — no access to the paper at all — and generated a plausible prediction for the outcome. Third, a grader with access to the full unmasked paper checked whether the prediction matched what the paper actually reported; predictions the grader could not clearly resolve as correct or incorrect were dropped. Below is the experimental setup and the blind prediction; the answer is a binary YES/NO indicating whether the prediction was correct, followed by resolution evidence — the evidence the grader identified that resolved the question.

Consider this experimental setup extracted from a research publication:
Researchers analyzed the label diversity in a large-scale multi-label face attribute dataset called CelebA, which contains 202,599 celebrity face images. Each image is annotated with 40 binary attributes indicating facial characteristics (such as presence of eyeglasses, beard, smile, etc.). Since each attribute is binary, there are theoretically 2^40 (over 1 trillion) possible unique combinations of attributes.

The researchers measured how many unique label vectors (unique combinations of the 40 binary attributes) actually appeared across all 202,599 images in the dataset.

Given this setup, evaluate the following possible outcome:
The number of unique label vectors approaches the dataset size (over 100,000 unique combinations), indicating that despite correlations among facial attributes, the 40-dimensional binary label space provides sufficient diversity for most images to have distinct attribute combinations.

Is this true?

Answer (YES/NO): YES